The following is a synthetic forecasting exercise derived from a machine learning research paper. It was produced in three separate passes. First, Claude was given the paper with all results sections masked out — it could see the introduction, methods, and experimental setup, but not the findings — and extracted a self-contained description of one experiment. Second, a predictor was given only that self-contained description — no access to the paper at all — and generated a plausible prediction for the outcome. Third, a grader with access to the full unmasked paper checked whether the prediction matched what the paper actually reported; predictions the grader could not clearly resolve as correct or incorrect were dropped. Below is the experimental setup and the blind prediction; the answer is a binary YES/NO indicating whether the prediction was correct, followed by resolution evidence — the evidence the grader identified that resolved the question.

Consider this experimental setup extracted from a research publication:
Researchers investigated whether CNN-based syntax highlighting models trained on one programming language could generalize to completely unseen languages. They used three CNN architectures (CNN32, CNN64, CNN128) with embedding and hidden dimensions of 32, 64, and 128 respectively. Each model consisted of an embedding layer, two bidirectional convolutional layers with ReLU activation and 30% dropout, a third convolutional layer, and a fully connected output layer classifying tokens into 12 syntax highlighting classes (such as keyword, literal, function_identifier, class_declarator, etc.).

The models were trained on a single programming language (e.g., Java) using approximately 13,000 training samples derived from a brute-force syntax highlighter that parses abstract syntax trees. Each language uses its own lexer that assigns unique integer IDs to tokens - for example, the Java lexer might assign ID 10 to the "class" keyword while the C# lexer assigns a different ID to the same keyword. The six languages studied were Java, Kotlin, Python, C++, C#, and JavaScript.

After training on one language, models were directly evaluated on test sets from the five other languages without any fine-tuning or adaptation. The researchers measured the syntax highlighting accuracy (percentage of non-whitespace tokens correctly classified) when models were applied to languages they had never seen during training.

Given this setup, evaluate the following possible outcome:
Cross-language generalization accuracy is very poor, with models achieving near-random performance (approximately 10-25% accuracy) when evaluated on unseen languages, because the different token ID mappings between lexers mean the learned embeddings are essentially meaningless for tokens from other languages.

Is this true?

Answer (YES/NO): NO